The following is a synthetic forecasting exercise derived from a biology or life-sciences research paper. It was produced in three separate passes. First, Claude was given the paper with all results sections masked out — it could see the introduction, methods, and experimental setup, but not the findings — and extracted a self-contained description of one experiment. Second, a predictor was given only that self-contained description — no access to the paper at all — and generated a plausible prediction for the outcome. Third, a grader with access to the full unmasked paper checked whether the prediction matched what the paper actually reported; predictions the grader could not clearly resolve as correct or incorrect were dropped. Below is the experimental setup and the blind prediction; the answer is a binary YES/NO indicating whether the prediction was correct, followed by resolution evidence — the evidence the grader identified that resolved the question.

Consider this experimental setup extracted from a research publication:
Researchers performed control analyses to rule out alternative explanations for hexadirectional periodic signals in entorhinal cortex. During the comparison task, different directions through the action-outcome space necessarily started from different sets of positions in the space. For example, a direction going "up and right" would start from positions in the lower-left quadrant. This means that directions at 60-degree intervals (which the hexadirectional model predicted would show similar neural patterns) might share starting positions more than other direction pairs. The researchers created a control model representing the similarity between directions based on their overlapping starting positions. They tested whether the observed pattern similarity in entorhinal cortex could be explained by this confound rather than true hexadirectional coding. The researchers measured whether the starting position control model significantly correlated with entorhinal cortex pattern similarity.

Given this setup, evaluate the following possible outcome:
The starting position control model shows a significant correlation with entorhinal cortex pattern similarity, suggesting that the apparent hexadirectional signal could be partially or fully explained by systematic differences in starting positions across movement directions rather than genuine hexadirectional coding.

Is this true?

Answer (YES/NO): NO